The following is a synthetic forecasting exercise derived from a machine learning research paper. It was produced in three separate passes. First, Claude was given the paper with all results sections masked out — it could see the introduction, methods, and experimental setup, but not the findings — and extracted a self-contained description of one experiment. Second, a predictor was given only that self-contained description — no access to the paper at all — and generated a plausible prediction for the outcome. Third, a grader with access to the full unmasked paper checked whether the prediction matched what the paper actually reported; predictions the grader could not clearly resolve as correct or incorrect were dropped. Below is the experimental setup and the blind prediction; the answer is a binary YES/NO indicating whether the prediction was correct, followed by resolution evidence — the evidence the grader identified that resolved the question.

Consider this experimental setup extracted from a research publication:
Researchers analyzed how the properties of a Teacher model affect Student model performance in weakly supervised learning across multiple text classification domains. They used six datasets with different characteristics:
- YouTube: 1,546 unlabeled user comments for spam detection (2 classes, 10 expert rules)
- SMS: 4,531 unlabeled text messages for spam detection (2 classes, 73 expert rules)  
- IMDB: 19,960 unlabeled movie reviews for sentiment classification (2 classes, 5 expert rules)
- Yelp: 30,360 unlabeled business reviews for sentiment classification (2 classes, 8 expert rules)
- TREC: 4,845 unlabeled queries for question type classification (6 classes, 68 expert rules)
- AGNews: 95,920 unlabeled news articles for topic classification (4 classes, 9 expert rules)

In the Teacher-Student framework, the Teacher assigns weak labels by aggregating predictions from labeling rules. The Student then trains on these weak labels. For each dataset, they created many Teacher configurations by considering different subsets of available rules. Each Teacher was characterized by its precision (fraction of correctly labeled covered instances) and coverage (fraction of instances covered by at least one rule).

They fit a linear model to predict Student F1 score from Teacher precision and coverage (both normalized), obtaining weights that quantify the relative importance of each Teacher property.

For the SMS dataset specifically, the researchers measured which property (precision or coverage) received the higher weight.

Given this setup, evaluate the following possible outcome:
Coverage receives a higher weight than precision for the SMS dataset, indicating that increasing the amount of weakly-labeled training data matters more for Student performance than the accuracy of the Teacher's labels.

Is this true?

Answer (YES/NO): NO